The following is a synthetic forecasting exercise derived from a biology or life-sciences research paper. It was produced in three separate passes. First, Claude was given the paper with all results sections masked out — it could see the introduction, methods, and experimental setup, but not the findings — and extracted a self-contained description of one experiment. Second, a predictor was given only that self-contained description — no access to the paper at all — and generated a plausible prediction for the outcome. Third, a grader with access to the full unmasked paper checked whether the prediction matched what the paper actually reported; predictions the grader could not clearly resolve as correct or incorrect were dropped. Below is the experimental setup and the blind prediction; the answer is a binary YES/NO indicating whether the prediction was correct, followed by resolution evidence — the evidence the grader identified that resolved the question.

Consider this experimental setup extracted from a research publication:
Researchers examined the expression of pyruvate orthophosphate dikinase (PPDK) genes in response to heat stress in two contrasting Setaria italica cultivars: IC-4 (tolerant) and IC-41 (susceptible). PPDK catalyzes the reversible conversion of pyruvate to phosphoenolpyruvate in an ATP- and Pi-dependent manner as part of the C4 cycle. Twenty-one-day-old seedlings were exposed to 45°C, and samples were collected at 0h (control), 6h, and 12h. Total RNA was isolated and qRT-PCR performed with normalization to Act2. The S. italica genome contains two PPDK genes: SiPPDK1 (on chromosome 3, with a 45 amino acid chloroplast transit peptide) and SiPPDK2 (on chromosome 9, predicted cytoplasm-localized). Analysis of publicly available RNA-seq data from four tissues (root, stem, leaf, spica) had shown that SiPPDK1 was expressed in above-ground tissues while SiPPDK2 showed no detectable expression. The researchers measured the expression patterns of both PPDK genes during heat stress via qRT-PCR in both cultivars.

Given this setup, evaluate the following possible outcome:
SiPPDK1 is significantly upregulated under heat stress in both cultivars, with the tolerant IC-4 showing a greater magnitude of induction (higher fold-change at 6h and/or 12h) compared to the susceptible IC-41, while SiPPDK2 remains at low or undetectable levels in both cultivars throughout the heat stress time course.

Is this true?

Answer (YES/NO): NO